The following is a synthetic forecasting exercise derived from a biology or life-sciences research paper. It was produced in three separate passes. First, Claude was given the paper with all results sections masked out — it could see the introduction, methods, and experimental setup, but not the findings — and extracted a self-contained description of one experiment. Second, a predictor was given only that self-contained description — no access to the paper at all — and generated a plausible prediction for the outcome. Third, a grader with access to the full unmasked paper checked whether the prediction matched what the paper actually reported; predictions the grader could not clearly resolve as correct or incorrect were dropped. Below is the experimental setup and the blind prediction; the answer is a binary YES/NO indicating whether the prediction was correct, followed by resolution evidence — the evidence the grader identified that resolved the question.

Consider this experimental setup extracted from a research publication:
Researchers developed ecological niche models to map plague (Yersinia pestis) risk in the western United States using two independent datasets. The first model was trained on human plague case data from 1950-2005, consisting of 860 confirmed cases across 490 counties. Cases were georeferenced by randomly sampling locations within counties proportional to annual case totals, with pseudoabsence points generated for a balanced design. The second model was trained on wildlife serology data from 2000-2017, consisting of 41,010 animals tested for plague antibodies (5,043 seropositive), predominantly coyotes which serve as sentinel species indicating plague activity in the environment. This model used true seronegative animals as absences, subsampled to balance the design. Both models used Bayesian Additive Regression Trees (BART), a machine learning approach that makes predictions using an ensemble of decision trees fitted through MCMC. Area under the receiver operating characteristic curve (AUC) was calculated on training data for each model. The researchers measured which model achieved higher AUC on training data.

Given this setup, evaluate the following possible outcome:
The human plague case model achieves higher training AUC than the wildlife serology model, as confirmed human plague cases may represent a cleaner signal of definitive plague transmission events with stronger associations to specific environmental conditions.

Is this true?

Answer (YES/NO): YES